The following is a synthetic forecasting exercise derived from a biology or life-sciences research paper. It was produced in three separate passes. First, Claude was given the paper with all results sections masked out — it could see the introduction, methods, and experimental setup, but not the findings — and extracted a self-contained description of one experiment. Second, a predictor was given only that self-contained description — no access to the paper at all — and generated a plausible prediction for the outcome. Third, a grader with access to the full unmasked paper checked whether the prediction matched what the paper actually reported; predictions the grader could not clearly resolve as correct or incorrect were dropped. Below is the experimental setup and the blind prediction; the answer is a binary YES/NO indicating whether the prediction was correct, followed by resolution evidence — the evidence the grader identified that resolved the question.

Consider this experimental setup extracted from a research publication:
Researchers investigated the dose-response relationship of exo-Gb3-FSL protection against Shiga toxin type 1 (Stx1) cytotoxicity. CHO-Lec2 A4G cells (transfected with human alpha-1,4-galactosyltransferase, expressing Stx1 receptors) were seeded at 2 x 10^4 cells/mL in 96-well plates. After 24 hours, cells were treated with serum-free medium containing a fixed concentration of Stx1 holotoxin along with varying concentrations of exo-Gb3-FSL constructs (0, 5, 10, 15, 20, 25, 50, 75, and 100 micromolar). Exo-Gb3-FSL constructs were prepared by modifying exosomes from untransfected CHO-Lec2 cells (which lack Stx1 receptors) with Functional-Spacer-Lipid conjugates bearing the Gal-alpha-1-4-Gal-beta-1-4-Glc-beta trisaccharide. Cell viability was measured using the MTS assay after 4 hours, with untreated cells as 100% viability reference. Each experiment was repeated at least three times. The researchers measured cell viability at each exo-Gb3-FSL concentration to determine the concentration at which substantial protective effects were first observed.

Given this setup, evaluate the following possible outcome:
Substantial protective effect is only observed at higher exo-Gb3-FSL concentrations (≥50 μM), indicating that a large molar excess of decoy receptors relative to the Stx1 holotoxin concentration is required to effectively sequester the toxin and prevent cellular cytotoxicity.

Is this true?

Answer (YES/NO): NO